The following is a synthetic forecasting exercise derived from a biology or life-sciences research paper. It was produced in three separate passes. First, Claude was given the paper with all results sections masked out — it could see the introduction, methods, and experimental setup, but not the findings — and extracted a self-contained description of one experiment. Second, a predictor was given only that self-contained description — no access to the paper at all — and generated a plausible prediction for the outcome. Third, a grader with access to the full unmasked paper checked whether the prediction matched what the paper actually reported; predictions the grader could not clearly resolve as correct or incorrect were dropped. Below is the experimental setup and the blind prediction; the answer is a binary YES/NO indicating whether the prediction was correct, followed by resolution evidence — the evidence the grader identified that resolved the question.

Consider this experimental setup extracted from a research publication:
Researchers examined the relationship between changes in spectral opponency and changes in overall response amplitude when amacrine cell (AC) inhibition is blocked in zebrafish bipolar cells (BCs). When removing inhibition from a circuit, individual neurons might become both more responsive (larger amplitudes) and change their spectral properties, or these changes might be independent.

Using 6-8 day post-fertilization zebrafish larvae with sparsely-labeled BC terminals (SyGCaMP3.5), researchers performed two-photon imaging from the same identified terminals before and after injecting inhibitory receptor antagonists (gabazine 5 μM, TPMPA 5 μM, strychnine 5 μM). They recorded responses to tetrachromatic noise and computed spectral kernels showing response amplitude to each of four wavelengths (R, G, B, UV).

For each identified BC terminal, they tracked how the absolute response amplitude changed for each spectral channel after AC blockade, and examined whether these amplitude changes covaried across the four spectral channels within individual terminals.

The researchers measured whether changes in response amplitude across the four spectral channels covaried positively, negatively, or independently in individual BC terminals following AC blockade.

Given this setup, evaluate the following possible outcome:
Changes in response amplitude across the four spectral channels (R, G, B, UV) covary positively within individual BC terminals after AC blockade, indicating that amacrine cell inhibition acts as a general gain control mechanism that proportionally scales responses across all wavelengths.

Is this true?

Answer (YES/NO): NO